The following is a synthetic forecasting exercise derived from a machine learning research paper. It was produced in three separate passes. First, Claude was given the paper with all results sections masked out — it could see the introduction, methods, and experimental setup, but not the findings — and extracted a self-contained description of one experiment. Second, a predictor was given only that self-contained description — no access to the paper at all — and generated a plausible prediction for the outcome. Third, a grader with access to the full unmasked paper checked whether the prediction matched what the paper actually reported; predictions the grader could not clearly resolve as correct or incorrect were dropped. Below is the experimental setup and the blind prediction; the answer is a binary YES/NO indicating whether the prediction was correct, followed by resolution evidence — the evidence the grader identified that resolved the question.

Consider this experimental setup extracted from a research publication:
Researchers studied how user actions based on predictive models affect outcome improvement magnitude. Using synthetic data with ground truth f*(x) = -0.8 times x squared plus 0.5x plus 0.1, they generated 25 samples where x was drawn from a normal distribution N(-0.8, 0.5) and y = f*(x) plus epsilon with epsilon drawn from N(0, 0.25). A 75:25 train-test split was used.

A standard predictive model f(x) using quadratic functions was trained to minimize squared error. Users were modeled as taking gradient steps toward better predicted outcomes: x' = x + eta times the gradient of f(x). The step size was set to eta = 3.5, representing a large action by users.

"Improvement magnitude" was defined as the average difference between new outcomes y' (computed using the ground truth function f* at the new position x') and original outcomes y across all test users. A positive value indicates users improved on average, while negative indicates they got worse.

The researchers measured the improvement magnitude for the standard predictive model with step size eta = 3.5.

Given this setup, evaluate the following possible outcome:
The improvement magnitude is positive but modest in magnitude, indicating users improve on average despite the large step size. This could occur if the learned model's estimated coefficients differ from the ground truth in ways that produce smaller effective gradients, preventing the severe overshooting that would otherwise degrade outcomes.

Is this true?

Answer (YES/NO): NO